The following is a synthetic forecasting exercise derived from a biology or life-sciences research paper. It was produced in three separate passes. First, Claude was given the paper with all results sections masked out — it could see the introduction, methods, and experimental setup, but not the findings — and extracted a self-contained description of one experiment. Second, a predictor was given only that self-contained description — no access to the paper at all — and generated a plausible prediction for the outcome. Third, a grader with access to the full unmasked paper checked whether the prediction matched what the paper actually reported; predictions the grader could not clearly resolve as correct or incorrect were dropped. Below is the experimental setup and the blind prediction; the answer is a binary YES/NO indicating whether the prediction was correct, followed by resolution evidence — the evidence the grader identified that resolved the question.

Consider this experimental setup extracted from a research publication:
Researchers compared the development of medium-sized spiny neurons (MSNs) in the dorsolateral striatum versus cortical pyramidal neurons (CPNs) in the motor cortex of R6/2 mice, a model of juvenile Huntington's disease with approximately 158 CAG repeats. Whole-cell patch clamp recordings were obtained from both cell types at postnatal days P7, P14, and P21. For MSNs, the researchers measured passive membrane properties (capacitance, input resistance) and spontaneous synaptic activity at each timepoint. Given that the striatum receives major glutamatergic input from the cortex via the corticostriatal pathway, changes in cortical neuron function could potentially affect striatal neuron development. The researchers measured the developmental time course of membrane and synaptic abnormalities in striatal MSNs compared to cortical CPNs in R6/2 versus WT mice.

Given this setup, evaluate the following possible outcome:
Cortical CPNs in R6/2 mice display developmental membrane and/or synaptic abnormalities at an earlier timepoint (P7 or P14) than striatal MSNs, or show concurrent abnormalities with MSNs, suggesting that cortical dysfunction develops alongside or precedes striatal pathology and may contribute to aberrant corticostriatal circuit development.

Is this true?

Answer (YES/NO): YES